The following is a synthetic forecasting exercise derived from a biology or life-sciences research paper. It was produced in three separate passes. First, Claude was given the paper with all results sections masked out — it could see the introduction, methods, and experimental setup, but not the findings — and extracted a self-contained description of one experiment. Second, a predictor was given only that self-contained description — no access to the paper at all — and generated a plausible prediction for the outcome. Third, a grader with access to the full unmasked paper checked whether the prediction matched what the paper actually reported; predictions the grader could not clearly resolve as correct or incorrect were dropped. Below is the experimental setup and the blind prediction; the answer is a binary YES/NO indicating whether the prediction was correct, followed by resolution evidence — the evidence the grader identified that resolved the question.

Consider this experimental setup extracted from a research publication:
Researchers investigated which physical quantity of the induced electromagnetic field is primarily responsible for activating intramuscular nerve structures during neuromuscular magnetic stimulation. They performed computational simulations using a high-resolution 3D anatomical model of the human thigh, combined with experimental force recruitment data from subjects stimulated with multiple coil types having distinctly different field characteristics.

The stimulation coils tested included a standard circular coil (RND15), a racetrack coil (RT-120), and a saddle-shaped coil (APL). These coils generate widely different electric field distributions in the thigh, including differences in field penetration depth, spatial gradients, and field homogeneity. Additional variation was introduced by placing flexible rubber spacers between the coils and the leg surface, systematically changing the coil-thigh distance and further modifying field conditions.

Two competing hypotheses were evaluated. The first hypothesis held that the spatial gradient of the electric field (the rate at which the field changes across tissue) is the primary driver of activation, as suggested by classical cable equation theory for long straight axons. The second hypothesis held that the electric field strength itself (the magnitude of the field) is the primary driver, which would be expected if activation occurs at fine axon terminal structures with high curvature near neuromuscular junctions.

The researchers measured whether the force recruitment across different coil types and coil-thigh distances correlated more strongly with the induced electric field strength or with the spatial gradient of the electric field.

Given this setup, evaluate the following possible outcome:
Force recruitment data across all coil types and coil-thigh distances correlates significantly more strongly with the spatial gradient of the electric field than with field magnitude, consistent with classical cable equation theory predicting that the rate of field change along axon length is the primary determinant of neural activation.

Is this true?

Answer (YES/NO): NO